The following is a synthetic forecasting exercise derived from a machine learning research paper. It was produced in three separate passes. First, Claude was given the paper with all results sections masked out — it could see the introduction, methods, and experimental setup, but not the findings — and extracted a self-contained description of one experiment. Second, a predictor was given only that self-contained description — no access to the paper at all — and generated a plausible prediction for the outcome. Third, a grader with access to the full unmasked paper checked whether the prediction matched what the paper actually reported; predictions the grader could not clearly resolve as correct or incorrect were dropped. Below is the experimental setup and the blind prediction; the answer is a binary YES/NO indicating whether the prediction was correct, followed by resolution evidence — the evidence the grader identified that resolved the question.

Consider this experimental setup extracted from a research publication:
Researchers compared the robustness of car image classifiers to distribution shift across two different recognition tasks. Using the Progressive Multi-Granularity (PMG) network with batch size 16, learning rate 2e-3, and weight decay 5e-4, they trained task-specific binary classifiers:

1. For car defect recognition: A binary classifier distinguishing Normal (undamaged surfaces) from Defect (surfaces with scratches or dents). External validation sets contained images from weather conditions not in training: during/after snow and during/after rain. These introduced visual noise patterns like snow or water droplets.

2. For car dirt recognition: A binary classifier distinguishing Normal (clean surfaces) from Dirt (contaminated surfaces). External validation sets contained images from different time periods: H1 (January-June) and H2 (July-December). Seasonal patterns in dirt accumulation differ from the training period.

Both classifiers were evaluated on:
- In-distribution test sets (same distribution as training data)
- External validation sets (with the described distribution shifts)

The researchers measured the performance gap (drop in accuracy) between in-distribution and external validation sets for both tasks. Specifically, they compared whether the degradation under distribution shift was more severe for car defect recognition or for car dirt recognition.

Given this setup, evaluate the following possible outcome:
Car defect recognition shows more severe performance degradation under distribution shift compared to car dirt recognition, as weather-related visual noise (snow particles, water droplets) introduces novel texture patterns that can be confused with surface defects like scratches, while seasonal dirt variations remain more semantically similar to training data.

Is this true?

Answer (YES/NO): YES